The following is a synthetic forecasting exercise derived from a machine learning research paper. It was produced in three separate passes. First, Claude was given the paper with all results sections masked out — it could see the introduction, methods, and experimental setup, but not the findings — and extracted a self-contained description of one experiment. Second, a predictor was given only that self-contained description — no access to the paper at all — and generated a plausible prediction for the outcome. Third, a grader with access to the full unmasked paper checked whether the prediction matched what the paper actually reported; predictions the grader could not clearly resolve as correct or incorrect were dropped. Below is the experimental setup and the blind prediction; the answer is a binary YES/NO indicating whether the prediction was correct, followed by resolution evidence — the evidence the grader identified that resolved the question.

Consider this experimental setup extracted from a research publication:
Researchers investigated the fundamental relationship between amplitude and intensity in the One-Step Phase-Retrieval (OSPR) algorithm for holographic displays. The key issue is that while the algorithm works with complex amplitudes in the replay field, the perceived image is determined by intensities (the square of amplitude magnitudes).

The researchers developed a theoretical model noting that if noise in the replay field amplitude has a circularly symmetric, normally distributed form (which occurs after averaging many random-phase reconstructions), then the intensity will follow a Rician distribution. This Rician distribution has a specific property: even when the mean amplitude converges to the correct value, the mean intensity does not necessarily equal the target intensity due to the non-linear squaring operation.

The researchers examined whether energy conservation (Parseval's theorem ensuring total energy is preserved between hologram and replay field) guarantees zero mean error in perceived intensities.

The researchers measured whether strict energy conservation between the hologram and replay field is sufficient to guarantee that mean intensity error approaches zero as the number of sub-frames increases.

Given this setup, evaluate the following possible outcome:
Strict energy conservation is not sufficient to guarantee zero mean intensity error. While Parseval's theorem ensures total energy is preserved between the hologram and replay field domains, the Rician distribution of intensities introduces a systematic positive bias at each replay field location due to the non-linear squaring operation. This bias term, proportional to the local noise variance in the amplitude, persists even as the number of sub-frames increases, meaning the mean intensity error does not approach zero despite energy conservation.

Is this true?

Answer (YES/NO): YES